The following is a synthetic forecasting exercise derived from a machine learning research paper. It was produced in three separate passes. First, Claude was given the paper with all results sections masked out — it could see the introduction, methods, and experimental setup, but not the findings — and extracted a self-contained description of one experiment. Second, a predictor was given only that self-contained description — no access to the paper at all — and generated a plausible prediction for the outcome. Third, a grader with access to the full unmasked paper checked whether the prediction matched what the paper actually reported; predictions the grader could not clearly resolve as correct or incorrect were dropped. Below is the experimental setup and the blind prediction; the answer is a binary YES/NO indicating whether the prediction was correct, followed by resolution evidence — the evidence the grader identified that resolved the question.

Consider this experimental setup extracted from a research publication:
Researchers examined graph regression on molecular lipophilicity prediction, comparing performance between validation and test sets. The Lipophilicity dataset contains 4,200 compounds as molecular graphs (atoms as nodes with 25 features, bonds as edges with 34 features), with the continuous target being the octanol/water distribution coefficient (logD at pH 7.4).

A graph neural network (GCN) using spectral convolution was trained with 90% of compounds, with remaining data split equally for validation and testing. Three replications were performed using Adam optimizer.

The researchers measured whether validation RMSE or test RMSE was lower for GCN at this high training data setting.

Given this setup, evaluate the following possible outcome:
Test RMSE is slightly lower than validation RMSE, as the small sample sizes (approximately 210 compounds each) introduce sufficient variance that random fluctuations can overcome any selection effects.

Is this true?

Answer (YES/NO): YES